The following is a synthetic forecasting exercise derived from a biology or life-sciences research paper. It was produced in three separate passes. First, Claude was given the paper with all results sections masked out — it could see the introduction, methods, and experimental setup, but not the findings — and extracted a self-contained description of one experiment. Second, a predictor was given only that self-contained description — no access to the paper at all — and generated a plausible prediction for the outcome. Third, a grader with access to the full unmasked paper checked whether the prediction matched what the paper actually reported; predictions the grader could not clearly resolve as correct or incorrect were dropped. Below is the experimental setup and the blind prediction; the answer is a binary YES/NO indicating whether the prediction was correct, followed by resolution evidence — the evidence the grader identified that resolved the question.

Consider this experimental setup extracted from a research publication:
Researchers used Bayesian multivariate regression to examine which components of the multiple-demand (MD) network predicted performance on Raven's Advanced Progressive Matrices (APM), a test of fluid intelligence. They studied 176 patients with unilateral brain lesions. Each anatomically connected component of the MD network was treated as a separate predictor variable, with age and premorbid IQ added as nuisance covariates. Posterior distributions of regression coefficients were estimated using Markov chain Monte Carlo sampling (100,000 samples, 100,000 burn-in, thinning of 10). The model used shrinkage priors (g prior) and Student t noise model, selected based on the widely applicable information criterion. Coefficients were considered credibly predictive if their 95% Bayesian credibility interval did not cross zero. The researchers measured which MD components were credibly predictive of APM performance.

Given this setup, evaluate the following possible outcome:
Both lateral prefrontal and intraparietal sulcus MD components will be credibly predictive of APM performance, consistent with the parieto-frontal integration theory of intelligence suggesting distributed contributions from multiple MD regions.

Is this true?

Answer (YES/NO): NO